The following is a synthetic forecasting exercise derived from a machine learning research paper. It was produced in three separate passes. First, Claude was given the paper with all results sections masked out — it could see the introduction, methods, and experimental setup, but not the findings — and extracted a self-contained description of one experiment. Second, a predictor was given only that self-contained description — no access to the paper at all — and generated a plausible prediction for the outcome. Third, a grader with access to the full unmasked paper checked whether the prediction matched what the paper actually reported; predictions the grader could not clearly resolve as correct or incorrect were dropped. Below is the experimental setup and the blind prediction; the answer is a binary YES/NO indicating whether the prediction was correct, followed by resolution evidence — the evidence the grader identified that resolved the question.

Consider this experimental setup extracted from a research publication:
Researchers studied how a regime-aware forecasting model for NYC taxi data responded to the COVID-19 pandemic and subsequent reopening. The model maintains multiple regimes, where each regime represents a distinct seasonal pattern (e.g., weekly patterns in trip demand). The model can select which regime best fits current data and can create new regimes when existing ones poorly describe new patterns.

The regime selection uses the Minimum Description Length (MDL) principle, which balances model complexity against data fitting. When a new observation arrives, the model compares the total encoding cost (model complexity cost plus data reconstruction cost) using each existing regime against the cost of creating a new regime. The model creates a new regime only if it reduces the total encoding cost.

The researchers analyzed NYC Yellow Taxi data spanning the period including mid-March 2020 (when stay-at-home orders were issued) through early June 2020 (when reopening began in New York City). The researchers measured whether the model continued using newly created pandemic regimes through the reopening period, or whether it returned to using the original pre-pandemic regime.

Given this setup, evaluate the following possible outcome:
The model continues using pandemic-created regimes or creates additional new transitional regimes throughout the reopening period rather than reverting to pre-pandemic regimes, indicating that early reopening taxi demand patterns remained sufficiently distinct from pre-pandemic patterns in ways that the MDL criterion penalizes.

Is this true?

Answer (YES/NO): NO